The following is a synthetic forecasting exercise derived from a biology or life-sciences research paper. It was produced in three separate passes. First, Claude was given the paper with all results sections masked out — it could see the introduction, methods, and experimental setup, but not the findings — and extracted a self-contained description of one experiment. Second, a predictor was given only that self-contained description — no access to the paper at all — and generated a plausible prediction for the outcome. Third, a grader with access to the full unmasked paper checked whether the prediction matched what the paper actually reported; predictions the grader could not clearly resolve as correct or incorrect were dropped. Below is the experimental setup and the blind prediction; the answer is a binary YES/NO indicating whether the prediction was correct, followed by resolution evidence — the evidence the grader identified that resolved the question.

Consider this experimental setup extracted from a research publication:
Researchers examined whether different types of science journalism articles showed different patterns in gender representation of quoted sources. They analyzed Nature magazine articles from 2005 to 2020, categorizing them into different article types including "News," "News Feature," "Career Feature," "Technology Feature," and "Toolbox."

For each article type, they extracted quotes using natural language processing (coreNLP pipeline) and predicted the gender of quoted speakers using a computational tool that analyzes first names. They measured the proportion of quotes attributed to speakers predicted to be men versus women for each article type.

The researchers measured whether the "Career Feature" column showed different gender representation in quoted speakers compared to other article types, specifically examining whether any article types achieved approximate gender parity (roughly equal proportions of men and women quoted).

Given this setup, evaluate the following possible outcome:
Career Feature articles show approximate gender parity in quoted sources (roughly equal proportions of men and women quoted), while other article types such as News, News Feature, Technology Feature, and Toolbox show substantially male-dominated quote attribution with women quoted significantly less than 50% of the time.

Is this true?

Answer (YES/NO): YES